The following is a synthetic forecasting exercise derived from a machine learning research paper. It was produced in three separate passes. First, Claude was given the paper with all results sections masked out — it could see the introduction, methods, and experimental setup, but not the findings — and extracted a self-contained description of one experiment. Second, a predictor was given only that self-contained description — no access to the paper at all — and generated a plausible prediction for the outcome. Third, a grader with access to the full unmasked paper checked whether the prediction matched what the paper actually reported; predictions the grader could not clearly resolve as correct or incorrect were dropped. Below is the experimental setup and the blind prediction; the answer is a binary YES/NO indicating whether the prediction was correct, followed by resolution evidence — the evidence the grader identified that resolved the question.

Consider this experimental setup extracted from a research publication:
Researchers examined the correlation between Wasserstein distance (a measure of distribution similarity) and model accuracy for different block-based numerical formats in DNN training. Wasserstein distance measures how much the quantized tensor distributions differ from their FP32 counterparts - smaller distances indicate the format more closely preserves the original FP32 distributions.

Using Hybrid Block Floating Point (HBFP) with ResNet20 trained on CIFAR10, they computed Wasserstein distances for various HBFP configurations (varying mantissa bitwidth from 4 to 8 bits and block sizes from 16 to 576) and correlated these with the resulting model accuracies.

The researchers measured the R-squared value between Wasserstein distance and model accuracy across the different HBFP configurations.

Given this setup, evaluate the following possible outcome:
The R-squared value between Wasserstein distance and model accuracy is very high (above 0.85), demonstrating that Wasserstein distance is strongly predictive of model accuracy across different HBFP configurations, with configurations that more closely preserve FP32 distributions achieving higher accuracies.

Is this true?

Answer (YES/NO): YES